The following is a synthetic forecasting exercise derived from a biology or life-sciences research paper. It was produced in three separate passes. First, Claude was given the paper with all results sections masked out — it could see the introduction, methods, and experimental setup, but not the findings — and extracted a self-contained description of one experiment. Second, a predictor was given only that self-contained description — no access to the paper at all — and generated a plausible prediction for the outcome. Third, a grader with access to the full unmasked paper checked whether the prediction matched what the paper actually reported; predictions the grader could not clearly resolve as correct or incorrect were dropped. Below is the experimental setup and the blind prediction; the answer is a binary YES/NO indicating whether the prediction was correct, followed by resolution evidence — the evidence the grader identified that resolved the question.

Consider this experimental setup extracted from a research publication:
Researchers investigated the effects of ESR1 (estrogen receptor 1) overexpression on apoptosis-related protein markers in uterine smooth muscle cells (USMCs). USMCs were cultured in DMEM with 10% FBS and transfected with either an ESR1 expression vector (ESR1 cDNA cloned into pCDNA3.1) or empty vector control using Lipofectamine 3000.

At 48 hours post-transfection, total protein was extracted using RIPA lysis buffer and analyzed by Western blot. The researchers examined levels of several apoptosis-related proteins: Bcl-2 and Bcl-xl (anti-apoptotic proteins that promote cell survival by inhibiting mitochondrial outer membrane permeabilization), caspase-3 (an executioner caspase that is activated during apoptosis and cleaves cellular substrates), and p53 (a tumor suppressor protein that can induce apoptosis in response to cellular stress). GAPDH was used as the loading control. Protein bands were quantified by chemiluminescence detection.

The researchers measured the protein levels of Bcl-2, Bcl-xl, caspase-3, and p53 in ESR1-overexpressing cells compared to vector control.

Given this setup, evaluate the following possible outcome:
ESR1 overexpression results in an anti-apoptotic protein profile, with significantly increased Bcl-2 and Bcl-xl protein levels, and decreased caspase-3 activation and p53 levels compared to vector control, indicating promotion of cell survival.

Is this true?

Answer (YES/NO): YES